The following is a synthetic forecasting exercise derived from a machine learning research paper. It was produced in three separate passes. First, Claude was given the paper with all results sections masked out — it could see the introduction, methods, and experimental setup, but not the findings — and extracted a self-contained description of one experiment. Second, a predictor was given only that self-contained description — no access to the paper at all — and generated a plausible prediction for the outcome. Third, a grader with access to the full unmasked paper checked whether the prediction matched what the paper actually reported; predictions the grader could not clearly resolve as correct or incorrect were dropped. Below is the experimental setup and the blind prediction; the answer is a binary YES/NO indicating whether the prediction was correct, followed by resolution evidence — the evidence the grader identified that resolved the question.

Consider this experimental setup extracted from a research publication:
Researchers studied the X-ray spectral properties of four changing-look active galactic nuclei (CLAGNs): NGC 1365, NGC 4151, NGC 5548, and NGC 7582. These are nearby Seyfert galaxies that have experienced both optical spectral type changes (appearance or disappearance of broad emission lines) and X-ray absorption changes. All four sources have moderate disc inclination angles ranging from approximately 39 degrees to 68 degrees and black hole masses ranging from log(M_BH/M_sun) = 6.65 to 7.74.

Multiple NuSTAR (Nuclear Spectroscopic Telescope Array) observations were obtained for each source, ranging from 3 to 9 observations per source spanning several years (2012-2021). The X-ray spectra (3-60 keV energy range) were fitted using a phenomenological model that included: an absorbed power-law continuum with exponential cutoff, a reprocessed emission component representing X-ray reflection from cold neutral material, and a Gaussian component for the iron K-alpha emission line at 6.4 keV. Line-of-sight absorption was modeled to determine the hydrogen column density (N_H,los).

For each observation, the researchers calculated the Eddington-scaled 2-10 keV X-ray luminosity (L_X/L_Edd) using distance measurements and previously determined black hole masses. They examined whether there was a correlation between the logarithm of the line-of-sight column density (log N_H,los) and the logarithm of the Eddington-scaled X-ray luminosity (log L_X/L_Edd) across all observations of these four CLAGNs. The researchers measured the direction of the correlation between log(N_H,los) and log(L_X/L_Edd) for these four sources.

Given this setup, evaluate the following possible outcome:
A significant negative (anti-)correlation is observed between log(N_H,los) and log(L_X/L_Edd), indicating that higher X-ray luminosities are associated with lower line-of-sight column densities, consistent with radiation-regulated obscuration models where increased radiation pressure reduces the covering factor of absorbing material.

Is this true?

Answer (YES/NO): YES